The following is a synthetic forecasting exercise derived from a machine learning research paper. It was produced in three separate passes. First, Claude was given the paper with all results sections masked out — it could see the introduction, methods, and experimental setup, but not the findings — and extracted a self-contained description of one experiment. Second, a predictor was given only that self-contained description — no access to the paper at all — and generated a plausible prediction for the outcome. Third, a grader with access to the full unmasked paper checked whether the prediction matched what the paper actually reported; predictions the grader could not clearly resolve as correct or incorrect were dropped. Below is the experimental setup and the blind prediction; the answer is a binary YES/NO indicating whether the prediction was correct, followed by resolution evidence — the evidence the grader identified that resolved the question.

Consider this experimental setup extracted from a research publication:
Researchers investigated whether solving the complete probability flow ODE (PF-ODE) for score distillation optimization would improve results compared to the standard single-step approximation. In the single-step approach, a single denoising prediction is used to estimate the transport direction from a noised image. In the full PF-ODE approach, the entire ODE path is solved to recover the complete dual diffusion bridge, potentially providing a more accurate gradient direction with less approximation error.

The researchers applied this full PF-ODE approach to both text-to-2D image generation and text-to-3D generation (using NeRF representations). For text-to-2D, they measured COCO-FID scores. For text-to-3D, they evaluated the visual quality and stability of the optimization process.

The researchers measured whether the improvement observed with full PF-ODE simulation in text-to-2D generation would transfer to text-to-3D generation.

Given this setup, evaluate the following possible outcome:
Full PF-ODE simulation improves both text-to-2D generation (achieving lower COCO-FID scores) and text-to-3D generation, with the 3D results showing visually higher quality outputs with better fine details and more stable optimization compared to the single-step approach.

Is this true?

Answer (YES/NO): NO